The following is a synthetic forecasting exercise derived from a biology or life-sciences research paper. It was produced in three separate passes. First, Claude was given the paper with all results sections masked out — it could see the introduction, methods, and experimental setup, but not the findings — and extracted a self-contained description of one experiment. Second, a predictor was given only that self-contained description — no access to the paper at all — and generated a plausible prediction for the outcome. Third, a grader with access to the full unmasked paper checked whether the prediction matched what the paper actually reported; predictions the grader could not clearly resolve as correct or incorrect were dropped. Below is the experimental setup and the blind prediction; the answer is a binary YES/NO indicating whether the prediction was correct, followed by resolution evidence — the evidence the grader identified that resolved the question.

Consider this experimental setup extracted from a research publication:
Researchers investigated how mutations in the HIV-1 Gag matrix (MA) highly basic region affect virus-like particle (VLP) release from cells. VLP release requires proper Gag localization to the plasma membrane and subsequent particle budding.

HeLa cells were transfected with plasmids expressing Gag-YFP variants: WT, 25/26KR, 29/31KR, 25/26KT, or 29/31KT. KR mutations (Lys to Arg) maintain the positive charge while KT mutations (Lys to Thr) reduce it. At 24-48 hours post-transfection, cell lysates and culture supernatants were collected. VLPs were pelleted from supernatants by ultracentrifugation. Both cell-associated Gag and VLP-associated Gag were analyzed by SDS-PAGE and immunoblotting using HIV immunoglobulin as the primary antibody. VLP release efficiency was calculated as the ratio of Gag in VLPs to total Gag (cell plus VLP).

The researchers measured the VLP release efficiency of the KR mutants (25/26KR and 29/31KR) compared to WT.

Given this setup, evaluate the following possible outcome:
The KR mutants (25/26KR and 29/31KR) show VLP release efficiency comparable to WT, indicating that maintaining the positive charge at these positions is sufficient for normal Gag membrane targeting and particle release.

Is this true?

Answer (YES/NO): NO